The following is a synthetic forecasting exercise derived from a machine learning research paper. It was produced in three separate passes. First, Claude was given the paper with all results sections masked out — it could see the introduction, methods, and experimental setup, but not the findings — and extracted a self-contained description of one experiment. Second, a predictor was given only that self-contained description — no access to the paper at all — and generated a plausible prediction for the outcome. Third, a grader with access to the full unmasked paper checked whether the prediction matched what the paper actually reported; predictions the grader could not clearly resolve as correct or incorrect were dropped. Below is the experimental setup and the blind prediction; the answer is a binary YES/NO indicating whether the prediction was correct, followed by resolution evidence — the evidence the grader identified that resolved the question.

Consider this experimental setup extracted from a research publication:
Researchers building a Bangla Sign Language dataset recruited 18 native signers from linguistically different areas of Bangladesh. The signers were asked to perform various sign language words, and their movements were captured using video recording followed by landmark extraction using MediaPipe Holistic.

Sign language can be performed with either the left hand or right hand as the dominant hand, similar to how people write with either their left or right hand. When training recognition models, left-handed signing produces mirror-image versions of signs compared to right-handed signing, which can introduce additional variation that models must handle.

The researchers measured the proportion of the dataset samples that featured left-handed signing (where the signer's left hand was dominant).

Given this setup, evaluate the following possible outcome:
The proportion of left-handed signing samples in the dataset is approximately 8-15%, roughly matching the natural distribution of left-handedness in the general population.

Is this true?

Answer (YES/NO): NO